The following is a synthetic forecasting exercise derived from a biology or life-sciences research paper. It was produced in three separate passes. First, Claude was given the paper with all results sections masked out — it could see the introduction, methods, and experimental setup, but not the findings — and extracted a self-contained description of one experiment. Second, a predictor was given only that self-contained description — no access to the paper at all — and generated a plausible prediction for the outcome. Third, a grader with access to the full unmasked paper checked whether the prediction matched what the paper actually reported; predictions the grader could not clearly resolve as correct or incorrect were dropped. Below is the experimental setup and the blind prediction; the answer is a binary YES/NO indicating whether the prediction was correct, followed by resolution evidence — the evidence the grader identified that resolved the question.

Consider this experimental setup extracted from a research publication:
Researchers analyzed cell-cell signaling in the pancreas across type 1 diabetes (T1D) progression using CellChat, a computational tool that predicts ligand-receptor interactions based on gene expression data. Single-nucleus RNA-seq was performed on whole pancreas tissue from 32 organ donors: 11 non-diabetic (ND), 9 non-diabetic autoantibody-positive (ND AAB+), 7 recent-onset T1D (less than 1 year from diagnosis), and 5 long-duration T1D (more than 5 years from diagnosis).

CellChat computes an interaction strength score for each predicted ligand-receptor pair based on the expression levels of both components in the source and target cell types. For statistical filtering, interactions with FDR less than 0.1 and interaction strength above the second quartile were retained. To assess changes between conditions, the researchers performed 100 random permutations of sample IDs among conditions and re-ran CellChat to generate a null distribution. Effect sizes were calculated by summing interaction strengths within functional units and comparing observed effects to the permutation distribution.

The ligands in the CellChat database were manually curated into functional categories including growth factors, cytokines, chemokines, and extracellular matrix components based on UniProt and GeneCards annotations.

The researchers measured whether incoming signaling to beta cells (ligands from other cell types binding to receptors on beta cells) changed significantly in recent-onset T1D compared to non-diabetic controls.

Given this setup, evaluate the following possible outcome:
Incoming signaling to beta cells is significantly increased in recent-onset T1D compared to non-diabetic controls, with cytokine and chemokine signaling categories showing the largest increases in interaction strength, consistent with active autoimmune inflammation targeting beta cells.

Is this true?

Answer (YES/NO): NO